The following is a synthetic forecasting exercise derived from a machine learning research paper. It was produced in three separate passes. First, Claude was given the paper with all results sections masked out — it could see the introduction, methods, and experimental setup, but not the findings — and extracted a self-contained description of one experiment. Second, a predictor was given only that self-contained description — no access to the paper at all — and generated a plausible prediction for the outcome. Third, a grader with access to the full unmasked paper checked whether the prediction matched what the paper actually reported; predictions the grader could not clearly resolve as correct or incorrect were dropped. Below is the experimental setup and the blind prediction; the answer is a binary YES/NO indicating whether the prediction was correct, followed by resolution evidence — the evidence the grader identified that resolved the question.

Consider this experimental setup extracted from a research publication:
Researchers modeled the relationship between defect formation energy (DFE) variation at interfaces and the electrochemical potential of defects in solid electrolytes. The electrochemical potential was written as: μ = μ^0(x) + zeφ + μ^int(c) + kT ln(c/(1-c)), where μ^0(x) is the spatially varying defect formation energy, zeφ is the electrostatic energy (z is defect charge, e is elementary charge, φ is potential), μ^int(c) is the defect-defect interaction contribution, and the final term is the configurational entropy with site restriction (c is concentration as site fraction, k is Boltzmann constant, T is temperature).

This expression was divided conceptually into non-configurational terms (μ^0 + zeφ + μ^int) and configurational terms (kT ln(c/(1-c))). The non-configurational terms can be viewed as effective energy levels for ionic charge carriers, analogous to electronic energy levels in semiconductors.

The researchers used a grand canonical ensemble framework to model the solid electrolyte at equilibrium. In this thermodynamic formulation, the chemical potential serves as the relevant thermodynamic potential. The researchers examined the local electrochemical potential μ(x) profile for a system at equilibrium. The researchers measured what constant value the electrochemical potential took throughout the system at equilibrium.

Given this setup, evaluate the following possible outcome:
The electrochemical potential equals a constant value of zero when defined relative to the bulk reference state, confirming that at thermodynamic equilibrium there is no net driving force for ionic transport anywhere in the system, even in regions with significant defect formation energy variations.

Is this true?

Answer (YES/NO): YES